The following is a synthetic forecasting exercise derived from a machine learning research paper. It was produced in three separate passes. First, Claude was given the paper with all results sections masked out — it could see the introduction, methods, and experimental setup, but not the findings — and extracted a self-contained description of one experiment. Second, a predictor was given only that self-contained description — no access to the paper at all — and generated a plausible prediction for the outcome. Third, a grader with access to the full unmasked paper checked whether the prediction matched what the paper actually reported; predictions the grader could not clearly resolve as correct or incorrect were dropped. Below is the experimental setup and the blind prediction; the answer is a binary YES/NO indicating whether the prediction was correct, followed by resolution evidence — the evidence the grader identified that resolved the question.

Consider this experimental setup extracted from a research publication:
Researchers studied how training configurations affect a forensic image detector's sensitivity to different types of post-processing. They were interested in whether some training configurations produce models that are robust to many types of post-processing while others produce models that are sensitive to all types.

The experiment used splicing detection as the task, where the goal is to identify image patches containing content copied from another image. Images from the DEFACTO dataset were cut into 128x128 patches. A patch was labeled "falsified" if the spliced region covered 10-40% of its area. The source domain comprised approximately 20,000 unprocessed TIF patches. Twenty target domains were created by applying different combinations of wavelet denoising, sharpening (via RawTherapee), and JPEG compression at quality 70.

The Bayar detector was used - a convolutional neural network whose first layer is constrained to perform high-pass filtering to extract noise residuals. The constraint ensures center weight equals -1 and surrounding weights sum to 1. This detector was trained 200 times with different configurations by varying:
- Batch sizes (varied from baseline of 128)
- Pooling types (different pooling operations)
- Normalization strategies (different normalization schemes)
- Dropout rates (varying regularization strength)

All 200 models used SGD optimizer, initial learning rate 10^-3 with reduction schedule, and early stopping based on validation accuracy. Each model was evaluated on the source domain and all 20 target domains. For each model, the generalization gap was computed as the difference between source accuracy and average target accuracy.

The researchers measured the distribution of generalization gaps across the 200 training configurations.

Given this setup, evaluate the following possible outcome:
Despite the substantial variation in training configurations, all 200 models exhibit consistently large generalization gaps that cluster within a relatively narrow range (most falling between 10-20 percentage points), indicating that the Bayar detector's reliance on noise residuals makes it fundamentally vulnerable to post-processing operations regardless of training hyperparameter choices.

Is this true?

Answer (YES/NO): NO